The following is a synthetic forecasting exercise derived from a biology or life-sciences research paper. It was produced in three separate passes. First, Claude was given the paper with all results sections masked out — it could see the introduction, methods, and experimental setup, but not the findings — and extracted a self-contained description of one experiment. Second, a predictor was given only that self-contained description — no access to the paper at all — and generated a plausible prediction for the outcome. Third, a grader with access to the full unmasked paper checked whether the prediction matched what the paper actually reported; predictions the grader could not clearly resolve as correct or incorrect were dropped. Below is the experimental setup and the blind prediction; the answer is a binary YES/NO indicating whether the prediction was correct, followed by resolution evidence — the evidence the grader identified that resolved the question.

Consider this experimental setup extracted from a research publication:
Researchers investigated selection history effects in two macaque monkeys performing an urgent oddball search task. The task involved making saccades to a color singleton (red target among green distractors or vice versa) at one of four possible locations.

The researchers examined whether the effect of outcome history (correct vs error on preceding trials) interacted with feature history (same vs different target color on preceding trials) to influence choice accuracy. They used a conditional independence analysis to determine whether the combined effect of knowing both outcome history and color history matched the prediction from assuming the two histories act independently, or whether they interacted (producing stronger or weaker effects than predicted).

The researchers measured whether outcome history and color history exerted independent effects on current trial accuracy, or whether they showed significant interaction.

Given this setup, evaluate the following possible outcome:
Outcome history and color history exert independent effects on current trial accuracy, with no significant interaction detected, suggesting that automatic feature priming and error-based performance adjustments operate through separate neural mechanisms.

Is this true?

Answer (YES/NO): NO